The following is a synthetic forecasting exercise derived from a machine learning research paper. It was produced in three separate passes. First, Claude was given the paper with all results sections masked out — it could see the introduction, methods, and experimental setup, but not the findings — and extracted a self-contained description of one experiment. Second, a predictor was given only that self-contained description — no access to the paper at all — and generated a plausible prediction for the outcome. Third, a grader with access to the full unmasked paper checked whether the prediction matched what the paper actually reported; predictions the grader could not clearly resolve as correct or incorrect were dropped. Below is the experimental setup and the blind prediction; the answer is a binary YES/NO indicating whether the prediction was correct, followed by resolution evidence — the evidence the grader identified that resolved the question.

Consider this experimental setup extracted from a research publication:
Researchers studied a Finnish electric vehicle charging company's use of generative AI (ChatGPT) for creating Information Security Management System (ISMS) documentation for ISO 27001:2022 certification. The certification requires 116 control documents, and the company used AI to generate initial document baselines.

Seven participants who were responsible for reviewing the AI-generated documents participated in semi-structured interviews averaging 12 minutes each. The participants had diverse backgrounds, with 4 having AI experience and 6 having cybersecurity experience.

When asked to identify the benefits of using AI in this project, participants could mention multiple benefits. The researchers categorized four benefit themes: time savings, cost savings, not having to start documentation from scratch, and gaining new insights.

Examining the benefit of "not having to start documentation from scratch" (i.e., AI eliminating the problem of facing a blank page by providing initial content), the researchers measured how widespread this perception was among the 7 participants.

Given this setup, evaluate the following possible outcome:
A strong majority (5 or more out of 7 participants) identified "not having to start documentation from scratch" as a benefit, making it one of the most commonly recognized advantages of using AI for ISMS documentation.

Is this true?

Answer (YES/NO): NO